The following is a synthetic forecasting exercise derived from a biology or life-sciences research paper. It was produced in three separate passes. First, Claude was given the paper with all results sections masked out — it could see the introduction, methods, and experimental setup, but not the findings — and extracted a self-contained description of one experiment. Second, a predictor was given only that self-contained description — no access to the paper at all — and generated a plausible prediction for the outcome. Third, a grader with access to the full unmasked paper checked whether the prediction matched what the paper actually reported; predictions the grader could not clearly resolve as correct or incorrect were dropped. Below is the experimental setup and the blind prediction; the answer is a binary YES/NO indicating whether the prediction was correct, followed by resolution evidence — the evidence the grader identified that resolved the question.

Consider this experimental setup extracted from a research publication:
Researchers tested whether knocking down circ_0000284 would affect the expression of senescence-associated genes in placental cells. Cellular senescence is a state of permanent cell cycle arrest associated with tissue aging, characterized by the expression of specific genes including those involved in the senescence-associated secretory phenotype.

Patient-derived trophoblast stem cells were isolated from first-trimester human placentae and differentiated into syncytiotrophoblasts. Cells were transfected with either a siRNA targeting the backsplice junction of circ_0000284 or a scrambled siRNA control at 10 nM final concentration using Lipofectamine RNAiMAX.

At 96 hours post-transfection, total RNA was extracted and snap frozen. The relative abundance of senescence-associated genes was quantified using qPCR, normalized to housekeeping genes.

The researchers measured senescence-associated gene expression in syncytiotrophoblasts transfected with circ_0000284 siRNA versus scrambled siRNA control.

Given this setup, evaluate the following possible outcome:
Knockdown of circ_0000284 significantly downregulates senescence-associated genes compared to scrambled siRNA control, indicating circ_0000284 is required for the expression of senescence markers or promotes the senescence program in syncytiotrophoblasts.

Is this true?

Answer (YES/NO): YES